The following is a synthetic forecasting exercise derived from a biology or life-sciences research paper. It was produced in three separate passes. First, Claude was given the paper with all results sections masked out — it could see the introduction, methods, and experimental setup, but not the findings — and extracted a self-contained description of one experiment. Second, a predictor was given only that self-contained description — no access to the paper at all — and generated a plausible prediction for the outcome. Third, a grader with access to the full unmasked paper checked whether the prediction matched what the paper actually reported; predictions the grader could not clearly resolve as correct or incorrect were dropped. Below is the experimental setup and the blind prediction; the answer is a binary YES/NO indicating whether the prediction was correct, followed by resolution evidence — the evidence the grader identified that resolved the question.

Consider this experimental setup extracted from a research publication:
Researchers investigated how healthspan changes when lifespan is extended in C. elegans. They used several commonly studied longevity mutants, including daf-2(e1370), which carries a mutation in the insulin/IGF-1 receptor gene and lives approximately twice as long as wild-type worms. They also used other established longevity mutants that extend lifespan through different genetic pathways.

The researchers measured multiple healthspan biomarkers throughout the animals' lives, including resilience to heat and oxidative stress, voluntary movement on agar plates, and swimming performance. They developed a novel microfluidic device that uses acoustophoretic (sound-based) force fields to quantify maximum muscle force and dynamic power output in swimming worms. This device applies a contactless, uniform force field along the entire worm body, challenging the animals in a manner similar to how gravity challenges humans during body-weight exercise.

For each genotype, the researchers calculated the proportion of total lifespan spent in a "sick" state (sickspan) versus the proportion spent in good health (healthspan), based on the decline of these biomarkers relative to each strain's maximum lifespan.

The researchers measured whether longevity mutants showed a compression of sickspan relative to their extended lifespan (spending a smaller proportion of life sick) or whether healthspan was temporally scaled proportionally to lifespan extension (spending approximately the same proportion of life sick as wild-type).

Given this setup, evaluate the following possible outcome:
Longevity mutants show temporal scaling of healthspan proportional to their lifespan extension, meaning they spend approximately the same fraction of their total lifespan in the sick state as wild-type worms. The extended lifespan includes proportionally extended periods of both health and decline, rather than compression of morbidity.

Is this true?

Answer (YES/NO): YES